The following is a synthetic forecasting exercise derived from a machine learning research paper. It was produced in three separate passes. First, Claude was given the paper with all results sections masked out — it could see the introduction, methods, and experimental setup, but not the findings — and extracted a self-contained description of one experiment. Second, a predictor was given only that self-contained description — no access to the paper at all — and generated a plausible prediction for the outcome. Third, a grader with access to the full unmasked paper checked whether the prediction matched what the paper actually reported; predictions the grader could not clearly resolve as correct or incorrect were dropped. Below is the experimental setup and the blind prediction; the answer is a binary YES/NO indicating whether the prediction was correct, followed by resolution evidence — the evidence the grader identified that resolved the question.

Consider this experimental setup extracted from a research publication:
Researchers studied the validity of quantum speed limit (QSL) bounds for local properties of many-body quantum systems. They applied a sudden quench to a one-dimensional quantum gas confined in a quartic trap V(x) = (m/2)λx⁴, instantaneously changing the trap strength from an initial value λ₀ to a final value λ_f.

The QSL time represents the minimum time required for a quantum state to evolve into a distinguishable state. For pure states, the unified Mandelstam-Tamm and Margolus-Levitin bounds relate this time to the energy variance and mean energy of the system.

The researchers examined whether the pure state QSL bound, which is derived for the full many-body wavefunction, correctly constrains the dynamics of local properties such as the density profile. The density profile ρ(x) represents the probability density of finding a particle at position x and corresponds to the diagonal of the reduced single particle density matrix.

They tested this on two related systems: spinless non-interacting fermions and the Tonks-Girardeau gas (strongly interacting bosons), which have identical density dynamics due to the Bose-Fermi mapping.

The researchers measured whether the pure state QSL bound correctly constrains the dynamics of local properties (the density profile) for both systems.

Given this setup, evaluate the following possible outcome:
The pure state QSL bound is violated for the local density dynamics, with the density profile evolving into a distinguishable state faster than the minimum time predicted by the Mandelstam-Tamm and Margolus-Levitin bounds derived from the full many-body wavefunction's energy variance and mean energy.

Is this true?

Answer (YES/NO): NO